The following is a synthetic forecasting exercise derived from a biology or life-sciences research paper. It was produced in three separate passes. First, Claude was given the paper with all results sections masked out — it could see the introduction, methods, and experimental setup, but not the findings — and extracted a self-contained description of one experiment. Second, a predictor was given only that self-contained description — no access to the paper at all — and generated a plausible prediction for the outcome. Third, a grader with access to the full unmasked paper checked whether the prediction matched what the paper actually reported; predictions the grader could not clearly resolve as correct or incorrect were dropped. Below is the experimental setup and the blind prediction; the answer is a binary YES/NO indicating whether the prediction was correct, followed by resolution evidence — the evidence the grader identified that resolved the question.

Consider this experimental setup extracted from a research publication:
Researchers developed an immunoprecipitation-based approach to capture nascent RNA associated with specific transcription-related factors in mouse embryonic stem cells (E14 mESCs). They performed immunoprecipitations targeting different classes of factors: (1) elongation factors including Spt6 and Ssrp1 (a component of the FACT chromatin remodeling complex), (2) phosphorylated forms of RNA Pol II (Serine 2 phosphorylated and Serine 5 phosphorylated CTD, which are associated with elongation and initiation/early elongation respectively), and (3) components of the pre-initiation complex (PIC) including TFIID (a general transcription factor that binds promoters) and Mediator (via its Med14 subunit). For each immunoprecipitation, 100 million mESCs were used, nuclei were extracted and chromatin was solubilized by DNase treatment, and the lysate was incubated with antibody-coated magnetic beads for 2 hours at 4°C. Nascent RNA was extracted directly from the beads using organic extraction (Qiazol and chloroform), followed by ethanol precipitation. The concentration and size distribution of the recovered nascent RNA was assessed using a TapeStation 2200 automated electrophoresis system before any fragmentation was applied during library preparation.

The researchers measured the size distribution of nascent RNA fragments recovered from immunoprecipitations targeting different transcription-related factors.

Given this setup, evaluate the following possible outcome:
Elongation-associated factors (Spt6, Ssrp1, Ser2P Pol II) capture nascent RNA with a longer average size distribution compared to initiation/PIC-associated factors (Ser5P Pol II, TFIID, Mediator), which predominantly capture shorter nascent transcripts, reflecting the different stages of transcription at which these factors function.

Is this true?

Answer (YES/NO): NO